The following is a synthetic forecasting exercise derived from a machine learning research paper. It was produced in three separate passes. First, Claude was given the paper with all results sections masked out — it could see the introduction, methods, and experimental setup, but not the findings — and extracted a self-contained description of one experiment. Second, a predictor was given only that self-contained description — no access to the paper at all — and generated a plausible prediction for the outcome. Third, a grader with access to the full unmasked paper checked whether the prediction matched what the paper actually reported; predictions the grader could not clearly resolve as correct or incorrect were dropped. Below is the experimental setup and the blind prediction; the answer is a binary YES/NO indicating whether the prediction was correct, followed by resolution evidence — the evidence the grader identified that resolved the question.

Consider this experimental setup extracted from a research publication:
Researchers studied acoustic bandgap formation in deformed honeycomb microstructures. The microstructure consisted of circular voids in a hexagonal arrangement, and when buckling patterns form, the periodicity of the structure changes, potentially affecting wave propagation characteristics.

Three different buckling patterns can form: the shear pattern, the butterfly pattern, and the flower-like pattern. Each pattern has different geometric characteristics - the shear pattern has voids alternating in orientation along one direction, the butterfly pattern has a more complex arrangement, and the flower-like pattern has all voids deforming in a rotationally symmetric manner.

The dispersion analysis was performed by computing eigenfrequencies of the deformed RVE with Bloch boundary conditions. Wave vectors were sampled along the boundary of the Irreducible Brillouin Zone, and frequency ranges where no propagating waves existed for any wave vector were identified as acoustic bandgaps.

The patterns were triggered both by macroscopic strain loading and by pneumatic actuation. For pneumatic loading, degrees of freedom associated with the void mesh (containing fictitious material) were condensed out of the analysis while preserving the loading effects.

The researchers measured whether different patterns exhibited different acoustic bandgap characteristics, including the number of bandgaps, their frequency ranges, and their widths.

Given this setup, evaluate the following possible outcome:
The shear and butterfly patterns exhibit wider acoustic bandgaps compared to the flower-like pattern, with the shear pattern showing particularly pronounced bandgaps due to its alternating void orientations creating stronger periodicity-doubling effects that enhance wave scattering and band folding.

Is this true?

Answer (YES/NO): NO